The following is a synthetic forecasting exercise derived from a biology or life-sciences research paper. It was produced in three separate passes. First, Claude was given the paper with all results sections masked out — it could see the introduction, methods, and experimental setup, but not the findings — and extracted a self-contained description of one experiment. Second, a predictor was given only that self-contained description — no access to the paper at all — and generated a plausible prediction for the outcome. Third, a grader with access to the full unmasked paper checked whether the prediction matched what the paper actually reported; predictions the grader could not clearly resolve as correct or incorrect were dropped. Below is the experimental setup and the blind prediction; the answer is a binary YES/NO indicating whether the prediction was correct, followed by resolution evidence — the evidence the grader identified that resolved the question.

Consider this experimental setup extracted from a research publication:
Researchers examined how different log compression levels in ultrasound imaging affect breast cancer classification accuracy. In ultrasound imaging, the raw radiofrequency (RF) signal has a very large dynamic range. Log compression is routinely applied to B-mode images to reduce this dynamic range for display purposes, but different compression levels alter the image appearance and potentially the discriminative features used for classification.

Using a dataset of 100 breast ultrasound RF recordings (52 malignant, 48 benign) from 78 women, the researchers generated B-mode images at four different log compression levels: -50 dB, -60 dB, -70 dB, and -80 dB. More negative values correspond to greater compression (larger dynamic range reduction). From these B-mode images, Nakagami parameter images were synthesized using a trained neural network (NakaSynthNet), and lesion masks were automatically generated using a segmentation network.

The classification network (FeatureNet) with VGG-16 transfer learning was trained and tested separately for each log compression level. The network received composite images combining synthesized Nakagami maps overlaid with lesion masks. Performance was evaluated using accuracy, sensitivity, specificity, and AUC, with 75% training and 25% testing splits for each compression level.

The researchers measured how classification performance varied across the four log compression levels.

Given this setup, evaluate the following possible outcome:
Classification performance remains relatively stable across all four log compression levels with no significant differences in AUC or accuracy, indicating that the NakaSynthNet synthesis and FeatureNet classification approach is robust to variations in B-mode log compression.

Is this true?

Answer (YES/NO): NO